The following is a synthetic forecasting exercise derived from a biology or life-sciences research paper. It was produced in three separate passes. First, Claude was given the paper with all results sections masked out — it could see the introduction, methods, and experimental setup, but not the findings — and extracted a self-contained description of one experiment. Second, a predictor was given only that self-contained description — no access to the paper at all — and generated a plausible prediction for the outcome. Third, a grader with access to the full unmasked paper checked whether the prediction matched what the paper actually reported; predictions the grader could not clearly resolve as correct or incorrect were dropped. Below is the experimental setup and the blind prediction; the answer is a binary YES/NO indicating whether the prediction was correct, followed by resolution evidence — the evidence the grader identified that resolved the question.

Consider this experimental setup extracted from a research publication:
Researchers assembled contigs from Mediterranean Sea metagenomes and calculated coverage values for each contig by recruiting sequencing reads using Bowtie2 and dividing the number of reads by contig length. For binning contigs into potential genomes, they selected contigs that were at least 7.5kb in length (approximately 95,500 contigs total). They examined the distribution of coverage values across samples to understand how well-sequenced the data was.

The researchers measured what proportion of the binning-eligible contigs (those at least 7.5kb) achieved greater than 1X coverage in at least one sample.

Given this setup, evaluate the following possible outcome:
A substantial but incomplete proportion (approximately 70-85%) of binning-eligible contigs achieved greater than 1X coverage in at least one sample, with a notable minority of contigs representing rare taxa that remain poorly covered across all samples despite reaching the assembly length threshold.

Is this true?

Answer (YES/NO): NO